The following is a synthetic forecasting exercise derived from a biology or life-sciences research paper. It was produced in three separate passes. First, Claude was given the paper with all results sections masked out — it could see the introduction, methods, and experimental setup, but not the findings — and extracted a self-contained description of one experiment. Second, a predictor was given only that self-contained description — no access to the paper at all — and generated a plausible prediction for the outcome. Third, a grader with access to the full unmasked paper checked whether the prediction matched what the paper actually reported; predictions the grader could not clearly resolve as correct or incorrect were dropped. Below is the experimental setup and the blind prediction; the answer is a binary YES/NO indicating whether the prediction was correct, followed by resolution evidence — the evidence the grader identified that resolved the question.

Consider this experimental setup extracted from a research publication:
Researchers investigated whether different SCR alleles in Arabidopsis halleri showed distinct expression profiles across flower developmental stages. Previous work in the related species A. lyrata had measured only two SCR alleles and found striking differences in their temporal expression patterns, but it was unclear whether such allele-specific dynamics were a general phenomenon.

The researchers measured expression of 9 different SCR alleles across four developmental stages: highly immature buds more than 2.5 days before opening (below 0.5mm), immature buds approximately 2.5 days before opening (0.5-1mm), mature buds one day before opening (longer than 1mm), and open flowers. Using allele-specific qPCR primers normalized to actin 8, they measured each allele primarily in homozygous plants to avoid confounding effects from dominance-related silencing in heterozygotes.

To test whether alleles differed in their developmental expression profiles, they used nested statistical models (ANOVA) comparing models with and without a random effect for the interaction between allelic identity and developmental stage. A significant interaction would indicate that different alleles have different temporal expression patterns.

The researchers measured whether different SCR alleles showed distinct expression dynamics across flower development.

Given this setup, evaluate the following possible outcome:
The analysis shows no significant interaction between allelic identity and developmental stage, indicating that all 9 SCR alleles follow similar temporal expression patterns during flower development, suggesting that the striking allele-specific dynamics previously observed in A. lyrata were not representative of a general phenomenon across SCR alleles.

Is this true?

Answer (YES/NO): NO